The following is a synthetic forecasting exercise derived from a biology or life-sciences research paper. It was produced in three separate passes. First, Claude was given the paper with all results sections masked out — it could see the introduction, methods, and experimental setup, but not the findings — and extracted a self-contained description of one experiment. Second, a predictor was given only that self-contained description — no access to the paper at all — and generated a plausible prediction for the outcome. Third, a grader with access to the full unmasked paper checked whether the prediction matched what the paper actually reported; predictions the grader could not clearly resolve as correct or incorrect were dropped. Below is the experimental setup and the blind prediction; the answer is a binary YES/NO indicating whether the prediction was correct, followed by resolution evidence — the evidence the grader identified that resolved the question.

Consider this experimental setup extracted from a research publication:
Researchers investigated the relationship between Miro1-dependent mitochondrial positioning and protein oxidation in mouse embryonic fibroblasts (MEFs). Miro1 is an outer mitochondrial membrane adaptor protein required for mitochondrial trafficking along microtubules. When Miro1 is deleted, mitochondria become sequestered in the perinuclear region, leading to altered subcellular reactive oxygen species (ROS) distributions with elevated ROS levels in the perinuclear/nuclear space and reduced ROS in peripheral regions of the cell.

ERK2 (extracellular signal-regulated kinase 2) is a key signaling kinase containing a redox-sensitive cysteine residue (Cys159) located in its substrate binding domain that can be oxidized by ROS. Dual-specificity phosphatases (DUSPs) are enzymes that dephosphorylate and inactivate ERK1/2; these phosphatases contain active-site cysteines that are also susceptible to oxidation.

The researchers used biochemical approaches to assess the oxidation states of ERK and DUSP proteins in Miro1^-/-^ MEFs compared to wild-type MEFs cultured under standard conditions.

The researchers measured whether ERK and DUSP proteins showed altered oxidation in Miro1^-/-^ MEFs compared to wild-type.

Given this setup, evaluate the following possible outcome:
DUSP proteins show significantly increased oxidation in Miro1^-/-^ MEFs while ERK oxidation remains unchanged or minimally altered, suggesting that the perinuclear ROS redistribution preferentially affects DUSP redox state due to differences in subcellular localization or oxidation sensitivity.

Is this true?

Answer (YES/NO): NO